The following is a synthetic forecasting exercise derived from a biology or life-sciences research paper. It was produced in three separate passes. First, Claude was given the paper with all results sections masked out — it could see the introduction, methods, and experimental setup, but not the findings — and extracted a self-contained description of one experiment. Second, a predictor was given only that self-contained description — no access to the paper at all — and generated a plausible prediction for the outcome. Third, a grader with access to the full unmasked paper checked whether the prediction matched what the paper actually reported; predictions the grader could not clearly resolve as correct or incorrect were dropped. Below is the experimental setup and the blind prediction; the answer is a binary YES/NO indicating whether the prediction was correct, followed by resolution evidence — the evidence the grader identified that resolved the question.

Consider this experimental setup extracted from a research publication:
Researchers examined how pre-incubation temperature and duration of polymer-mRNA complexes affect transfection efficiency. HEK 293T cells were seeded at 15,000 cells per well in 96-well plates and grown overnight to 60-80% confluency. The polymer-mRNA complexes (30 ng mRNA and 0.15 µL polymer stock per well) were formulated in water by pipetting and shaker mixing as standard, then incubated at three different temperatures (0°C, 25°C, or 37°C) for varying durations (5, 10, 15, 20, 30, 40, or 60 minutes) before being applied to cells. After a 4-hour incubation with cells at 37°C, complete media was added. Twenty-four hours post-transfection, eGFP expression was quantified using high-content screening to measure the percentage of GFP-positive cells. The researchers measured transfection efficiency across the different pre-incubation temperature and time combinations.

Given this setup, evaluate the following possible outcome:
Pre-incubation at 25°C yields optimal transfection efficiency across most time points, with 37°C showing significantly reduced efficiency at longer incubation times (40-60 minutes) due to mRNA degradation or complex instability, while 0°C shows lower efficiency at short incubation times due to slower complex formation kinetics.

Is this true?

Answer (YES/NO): NO